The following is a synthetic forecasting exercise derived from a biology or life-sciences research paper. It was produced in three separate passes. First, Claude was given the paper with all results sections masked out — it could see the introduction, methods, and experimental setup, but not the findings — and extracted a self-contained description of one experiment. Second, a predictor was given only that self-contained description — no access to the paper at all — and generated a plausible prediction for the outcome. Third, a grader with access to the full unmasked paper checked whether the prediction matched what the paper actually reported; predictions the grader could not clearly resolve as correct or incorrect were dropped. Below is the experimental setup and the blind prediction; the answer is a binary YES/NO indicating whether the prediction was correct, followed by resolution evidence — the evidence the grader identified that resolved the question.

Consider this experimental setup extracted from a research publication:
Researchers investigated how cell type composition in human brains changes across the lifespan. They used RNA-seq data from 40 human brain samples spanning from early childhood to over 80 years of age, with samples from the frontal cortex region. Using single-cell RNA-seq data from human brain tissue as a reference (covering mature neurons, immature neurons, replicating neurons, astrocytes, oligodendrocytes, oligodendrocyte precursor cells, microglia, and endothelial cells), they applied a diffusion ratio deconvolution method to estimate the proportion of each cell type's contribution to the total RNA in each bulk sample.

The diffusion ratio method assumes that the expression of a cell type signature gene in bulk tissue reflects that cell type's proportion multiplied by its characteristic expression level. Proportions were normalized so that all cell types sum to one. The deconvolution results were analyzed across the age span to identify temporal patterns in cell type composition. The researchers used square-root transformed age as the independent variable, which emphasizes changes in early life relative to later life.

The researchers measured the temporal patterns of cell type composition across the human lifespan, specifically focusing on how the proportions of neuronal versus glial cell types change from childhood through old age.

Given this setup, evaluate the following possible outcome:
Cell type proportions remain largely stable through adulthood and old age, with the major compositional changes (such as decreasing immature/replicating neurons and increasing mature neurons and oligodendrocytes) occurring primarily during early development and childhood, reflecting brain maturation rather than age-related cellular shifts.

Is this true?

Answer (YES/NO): YES